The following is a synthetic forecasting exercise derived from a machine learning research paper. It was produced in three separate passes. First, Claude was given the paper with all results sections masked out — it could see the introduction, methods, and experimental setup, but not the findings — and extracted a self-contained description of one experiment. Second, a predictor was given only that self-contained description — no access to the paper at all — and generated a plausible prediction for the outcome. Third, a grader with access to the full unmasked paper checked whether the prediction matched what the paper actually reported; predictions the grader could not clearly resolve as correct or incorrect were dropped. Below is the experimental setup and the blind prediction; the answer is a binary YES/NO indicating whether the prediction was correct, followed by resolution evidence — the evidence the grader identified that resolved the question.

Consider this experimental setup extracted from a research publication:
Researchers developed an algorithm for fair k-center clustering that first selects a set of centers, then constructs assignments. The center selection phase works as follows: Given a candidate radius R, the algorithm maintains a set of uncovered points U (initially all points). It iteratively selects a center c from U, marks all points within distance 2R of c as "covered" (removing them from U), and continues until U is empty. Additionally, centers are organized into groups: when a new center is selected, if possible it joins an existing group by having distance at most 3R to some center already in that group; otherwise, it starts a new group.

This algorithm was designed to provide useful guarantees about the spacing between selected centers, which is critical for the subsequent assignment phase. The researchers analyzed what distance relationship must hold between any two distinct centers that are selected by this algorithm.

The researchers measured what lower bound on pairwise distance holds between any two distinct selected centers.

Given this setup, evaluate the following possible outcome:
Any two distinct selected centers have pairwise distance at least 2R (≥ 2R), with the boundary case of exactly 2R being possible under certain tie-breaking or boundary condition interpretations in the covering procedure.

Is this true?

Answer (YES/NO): NO